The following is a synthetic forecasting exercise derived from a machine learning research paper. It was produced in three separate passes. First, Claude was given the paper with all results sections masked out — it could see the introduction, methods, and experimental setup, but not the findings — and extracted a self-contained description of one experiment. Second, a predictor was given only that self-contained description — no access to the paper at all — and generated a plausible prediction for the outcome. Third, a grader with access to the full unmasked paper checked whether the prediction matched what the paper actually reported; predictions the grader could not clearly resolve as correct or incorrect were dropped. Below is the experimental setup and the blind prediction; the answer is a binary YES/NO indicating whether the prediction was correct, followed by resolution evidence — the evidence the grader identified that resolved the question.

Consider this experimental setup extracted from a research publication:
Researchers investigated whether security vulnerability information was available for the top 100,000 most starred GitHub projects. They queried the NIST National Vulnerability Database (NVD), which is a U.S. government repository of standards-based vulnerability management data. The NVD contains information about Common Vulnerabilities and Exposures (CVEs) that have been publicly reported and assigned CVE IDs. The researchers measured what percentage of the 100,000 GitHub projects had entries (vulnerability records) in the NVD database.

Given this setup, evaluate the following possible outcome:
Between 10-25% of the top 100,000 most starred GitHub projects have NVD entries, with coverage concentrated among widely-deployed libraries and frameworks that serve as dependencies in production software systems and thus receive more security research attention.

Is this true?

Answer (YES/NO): YES